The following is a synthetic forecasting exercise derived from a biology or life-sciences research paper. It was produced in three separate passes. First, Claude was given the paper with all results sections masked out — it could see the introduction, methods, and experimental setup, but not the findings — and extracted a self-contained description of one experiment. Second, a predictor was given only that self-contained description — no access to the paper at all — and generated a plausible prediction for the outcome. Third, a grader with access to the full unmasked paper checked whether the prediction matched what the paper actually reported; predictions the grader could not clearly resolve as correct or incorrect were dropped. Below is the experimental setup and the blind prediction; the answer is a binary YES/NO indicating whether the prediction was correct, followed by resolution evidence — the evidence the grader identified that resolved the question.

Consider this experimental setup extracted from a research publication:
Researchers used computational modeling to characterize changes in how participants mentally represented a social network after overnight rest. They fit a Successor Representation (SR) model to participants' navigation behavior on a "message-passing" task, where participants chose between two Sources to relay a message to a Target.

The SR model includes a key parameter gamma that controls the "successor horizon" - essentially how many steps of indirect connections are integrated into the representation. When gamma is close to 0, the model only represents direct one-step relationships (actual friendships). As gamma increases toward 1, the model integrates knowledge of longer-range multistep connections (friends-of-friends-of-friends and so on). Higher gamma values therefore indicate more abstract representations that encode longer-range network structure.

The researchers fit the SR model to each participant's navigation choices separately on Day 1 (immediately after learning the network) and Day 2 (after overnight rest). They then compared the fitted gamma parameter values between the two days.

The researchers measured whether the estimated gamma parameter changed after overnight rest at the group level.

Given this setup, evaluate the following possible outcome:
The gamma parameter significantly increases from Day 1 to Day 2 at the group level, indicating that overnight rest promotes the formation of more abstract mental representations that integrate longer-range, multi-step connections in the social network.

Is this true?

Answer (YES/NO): YES